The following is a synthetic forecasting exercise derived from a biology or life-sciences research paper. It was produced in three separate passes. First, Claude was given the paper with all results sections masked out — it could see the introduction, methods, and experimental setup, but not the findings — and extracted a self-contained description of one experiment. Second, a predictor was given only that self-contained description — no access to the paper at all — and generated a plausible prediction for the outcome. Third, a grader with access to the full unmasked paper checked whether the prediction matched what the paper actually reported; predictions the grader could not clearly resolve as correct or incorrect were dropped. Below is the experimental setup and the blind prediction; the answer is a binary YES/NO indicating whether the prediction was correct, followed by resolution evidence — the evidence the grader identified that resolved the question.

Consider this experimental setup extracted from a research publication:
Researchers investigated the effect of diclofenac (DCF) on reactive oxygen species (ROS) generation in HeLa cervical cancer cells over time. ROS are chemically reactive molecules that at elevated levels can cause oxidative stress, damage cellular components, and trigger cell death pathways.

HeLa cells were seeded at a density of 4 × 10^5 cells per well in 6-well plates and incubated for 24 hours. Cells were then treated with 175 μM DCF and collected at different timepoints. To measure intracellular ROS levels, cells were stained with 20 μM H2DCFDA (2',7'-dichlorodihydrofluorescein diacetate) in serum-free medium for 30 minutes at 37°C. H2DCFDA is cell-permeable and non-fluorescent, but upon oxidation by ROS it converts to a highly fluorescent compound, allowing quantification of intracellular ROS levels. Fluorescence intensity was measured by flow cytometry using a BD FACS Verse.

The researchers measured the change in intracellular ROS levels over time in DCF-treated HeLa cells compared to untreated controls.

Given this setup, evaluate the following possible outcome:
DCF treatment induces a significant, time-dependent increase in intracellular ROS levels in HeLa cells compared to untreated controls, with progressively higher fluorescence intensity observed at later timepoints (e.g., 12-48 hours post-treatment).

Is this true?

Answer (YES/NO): YES